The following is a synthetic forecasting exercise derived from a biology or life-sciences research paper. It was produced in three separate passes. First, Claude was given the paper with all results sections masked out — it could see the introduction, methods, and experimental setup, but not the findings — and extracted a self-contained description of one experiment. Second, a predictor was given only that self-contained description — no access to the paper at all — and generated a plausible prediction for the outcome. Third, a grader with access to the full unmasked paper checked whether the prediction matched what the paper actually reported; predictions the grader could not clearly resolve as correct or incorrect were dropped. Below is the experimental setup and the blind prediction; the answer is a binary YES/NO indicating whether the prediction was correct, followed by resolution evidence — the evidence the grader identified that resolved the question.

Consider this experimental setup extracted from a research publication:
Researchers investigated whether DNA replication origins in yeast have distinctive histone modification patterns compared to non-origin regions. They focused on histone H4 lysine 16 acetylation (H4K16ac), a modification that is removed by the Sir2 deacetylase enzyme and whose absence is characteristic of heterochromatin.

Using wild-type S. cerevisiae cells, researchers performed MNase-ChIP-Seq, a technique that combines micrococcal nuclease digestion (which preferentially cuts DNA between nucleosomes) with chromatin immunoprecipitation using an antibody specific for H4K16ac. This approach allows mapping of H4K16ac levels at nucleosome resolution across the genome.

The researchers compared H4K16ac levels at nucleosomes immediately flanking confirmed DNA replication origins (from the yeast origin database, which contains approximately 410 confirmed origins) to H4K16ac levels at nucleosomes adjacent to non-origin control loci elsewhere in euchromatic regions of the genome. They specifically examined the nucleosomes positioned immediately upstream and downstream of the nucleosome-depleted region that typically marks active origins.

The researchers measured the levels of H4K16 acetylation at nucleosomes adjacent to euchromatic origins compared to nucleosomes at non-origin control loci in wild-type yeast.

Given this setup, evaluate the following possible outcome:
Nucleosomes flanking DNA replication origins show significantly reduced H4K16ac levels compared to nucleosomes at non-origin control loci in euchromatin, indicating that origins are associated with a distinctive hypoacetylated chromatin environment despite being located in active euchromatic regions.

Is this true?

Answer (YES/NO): YES